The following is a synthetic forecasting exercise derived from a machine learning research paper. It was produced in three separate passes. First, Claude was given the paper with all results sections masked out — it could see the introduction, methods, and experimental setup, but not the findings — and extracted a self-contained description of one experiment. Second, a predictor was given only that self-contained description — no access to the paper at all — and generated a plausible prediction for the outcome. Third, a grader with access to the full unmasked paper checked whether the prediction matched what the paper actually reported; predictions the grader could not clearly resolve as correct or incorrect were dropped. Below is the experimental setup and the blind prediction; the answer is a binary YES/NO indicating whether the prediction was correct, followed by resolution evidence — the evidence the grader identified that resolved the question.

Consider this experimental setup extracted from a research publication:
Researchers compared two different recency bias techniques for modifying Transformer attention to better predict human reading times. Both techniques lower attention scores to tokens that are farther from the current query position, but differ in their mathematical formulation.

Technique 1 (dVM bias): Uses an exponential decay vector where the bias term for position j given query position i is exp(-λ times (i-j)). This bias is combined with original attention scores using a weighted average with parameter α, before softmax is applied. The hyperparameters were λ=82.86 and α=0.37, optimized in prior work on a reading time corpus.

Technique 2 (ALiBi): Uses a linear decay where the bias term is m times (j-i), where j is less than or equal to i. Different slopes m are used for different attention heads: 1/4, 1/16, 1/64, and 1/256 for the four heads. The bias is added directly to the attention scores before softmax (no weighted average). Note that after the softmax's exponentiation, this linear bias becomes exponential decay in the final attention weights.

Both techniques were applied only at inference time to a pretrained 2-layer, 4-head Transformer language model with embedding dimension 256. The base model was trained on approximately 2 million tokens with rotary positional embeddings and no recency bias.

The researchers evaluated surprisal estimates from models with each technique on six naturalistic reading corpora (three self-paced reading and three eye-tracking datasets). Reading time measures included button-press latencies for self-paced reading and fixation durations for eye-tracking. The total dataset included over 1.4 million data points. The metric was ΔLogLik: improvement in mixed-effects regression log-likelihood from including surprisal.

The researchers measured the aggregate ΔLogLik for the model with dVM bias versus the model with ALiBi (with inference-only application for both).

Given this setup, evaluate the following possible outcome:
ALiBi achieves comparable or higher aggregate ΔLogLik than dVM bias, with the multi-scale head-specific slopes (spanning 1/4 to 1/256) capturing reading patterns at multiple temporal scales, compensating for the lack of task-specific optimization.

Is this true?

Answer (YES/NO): NO